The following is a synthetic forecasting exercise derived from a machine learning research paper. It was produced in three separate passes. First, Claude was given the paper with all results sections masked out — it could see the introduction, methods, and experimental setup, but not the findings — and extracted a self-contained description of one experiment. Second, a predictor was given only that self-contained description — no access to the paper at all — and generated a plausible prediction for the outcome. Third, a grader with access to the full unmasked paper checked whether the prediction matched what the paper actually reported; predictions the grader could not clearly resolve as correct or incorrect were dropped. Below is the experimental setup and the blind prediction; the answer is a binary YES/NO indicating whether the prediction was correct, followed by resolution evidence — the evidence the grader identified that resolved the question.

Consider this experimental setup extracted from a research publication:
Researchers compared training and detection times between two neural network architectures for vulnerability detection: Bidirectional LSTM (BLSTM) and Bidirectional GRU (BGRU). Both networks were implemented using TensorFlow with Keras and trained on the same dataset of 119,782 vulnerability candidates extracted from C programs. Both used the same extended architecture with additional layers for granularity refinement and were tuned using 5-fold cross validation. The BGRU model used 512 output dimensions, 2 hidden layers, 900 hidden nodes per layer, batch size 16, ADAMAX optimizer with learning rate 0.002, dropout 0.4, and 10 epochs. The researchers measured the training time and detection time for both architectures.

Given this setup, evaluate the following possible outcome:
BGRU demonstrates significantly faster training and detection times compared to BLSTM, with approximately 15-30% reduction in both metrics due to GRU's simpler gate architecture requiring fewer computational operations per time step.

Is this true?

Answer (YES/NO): NO